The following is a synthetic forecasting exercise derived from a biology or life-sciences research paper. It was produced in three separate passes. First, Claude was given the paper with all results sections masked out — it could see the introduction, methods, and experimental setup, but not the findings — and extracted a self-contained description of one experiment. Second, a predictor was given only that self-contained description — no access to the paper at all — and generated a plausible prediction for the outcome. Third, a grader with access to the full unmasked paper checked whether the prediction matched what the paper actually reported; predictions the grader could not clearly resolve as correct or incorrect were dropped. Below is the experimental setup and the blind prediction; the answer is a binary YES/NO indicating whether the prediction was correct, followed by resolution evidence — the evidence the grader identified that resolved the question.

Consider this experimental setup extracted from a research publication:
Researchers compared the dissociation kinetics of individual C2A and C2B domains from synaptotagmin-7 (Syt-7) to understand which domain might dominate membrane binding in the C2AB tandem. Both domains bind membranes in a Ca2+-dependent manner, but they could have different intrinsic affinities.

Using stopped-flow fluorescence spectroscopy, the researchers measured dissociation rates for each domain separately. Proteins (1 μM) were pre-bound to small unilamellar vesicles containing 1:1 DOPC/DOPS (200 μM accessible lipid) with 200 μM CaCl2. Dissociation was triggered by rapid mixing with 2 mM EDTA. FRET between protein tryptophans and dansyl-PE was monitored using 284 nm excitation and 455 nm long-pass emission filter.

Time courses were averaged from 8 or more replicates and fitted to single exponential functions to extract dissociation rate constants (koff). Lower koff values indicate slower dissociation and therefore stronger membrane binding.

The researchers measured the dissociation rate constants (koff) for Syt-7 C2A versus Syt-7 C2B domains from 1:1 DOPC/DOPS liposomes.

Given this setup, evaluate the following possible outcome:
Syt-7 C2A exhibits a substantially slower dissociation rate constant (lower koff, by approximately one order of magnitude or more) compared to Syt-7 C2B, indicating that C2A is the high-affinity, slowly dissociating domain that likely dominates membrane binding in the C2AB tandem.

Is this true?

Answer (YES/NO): YES